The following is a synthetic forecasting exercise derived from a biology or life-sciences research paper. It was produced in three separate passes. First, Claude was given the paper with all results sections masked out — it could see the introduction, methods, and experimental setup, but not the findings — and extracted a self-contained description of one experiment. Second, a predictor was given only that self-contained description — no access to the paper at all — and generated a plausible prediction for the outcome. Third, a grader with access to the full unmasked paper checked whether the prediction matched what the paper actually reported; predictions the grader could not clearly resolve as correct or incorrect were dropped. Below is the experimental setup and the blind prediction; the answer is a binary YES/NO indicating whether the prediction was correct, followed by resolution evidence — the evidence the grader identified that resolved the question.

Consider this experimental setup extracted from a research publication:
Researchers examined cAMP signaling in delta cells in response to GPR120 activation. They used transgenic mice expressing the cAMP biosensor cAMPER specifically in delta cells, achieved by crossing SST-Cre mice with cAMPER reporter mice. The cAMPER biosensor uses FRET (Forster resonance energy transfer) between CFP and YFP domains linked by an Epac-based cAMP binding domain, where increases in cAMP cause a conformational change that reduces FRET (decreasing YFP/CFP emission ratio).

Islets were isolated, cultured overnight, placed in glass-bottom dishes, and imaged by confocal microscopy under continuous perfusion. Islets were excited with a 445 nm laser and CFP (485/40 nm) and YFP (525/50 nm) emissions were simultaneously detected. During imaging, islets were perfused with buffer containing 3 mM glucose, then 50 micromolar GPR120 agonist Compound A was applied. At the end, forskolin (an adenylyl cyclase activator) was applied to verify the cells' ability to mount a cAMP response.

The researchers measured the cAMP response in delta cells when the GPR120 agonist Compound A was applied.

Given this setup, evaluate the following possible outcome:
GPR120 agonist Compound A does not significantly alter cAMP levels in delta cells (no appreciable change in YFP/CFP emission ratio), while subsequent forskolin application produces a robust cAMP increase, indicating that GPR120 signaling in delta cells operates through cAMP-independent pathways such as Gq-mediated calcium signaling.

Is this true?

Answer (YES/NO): NO